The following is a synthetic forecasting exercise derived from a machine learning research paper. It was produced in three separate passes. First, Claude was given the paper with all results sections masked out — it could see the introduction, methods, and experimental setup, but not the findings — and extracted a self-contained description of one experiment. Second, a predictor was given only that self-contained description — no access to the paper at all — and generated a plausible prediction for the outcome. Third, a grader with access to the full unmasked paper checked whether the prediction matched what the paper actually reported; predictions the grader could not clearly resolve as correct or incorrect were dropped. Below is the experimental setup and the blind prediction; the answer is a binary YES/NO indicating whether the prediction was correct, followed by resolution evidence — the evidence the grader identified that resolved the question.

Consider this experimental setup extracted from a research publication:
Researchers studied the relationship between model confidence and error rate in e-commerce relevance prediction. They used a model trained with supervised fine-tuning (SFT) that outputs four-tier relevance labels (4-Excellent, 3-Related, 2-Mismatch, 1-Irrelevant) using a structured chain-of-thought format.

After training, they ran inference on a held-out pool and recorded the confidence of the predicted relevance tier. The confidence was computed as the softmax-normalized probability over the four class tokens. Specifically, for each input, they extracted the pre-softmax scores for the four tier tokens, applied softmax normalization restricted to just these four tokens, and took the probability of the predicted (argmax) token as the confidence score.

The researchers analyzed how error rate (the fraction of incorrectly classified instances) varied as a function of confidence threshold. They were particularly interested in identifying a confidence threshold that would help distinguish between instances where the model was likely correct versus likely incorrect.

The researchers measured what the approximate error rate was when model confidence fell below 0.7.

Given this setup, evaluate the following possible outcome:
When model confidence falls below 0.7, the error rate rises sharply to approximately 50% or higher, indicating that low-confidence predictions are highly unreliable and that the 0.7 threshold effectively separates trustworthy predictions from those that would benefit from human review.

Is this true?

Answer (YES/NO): YES